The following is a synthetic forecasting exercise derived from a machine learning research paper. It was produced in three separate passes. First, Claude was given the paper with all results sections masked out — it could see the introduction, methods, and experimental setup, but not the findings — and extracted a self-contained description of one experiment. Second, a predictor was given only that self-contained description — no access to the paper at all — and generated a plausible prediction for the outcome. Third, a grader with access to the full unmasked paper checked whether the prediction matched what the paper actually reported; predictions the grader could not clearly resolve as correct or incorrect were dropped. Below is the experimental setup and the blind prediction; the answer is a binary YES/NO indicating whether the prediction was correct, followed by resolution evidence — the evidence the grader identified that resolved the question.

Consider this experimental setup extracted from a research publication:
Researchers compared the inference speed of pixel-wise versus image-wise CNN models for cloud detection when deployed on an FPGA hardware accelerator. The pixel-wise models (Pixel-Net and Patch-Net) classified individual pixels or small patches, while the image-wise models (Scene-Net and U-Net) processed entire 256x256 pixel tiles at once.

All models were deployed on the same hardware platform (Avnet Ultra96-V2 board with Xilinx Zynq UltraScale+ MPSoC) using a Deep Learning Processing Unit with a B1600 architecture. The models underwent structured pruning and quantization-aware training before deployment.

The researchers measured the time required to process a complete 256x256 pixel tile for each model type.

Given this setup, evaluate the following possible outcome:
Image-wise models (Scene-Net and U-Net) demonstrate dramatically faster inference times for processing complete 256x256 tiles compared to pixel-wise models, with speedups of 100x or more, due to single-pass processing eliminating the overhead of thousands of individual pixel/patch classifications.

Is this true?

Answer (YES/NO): YES